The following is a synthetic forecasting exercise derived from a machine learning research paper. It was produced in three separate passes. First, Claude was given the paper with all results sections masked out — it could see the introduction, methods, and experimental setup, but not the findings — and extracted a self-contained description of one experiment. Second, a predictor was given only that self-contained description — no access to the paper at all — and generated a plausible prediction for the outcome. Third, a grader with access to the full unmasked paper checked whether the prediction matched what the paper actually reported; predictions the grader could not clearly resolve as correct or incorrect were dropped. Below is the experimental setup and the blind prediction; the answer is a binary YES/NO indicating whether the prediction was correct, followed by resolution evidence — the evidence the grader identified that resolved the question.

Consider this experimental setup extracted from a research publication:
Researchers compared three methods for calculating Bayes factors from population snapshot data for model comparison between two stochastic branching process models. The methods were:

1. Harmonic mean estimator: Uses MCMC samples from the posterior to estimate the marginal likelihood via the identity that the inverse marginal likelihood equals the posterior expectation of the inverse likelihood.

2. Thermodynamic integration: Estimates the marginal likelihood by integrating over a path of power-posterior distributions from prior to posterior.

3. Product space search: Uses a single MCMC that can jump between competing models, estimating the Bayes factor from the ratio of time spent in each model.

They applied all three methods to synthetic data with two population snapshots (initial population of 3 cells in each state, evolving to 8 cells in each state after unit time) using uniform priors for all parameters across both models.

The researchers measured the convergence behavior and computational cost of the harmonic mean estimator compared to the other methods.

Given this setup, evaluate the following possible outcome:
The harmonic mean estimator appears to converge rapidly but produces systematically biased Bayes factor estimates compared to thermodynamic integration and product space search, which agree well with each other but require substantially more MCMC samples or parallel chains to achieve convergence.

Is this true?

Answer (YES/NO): NO